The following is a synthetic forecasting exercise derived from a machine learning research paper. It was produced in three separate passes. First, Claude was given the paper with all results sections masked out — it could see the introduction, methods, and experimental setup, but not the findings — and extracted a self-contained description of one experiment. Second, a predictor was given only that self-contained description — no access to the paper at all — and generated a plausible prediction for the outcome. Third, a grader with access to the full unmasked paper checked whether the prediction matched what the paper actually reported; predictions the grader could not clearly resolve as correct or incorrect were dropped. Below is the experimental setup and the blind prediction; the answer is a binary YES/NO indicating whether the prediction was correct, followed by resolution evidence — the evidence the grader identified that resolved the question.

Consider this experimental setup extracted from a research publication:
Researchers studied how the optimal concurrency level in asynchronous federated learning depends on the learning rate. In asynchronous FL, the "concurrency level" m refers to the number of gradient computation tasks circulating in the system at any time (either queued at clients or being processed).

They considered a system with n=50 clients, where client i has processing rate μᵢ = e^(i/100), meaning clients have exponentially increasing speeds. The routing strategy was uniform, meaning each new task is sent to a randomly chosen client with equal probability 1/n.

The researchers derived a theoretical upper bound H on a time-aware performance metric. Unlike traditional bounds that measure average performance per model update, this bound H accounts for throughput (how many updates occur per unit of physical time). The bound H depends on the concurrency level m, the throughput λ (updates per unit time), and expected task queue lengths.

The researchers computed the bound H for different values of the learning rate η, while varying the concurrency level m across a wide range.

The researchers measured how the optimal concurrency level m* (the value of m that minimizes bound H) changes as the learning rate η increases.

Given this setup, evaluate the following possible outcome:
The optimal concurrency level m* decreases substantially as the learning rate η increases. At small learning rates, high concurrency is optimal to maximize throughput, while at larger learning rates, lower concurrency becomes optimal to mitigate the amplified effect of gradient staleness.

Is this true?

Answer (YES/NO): NO